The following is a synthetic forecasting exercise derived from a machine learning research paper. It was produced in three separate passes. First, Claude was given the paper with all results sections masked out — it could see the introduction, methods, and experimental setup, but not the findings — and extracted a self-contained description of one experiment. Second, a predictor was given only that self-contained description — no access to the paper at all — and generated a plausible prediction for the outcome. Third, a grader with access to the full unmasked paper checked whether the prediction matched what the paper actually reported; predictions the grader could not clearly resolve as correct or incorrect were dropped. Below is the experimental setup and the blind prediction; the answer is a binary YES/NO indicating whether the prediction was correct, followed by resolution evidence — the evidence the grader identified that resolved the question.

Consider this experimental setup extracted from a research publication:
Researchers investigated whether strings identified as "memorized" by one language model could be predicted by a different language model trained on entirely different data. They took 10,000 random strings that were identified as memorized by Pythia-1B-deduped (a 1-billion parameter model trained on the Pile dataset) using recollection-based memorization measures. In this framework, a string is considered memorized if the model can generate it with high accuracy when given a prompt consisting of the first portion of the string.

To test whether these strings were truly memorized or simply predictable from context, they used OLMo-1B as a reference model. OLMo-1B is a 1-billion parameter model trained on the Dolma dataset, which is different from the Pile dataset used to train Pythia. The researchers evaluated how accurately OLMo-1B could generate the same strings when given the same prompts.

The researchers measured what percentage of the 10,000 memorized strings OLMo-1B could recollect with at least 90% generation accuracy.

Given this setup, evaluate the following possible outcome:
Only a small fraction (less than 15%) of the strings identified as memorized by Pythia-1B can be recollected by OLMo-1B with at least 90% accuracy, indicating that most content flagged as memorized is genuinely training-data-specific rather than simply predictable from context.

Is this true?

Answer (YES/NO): NO